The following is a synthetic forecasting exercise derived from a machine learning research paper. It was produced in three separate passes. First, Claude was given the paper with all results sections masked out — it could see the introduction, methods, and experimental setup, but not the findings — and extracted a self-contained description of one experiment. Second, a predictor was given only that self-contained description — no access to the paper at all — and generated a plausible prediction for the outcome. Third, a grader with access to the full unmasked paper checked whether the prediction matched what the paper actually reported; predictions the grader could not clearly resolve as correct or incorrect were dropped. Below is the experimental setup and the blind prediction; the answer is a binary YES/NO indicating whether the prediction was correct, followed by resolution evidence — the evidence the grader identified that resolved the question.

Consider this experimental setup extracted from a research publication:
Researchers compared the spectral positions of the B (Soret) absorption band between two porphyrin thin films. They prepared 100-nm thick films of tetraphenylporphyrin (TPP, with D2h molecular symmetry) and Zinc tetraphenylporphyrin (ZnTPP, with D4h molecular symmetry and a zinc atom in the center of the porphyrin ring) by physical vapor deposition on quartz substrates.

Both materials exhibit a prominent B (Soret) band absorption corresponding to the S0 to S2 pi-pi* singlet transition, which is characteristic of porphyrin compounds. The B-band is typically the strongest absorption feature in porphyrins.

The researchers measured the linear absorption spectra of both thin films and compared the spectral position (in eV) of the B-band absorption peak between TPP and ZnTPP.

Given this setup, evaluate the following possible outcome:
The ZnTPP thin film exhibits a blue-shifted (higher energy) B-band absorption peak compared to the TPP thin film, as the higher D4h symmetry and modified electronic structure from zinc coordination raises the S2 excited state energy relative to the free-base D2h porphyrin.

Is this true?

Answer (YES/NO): YES